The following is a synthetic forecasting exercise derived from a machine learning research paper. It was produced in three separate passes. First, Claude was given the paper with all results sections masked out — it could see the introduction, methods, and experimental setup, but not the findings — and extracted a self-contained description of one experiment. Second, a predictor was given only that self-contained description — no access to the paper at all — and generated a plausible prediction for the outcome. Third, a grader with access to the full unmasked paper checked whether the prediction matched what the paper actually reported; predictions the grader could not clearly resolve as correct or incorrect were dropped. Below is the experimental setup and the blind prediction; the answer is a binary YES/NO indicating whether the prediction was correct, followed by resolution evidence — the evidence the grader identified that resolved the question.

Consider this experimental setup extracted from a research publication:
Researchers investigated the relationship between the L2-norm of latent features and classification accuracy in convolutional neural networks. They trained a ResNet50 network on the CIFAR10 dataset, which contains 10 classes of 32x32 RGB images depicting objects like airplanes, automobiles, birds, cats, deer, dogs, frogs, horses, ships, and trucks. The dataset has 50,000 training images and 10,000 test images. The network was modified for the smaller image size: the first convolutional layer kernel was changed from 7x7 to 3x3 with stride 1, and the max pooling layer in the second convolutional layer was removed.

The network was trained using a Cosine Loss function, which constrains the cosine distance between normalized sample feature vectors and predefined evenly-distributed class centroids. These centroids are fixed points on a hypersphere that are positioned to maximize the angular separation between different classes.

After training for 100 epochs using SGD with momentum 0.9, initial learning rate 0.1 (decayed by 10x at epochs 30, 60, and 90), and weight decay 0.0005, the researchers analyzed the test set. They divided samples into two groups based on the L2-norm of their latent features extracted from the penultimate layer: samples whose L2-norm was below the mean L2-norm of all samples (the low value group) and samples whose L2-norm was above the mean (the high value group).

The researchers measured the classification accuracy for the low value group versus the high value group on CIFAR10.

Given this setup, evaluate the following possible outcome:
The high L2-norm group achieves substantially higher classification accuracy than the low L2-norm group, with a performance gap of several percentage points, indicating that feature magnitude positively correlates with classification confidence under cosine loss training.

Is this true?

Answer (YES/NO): YES